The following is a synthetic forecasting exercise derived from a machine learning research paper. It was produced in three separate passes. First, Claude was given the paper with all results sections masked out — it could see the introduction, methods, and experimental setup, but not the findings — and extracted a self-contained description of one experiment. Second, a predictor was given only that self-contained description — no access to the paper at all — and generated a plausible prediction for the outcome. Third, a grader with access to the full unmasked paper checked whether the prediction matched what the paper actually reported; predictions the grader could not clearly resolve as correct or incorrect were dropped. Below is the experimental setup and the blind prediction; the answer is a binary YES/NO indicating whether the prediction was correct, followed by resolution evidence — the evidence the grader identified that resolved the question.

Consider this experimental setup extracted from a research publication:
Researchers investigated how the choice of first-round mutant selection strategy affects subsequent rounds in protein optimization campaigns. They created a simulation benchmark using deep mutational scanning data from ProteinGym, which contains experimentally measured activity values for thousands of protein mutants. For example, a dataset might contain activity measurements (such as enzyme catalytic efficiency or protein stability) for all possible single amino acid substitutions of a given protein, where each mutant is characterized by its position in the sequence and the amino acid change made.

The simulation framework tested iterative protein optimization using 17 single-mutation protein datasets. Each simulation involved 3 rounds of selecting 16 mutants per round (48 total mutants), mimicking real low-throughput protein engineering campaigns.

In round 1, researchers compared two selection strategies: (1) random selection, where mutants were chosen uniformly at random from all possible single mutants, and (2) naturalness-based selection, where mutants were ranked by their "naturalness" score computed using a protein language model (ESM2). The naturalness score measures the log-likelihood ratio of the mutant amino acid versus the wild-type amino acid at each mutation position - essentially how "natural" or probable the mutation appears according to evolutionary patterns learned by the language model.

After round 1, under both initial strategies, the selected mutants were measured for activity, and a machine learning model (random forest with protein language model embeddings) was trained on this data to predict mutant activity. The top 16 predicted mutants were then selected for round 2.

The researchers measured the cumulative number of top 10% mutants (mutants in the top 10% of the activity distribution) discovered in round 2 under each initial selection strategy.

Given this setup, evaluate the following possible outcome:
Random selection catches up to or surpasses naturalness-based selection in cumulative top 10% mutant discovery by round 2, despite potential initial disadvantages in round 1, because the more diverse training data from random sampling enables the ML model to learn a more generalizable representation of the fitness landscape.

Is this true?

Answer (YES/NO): YES